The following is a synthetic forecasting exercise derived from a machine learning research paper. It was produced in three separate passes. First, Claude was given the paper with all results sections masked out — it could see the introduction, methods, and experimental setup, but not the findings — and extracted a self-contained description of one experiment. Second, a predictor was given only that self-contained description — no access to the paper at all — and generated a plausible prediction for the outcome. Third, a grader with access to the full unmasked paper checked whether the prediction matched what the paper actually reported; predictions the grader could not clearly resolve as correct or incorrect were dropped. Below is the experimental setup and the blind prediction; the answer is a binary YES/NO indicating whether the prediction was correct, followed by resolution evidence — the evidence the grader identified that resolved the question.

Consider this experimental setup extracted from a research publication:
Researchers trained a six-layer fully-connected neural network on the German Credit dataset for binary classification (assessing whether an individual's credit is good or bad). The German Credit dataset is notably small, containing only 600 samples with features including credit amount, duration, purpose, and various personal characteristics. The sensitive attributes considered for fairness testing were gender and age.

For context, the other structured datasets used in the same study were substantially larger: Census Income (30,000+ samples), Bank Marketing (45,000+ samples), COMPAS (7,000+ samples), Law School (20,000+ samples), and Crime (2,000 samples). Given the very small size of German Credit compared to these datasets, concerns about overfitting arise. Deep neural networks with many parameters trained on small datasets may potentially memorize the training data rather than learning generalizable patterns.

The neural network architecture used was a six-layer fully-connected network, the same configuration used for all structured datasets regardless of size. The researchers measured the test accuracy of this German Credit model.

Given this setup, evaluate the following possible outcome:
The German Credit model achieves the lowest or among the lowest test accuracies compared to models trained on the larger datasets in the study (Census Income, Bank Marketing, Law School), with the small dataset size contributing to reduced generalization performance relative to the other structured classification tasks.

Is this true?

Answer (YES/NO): NO